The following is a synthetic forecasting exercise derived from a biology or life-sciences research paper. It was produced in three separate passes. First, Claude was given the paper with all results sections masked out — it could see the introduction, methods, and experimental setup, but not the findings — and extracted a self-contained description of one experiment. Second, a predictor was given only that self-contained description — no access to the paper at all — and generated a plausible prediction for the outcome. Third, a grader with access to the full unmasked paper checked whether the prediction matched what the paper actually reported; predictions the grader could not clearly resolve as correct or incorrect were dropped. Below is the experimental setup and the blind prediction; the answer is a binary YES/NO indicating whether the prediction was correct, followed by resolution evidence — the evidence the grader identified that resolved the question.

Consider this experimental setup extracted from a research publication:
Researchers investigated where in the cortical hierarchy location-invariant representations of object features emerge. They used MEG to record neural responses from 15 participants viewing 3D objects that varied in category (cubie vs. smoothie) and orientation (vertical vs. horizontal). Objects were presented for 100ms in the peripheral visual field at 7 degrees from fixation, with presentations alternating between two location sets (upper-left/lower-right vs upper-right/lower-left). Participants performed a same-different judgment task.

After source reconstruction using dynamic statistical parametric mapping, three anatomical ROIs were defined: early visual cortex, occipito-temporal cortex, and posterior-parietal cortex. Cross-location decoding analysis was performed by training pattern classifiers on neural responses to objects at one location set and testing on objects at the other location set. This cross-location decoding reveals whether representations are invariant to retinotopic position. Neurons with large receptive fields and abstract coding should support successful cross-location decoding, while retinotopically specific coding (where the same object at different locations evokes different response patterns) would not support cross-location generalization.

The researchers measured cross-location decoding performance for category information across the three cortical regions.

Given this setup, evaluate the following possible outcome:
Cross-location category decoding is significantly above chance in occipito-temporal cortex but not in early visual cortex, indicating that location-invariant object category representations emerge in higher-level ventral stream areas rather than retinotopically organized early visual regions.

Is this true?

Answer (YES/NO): NO